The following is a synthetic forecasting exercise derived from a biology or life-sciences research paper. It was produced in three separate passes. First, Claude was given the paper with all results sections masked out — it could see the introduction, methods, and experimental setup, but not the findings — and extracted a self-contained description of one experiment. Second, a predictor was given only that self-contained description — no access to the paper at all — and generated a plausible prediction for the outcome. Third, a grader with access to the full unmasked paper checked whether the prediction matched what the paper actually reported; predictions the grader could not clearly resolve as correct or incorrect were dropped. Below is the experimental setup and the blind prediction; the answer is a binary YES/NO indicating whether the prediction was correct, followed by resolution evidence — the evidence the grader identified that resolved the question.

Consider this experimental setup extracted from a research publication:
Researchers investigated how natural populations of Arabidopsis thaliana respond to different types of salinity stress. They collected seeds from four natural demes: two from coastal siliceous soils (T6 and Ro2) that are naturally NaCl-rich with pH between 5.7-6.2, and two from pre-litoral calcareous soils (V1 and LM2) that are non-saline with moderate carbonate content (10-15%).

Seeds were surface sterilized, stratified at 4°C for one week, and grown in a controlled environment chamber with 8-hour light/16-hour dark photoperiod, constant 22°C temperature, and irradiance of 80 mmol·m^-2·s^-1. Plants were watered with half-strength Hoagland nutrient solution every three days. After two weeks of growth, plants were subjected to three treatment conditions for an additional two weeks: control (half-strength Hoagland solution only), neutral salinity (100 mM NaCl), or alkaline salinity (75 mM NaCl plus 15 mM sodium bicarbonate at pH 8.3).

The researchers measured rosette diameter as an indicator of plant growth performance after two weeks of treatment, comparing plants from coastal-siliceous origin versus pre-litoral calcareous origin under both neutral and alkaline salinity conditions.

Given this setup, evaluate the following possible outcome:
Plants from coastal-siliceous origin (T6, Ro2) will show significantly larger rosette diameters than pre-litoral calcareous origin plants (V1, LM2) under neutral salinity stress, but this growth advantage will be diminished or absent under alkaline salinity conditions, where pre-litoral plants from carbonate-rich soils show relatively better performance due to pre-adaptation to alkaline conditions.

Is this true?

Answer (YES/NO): NO